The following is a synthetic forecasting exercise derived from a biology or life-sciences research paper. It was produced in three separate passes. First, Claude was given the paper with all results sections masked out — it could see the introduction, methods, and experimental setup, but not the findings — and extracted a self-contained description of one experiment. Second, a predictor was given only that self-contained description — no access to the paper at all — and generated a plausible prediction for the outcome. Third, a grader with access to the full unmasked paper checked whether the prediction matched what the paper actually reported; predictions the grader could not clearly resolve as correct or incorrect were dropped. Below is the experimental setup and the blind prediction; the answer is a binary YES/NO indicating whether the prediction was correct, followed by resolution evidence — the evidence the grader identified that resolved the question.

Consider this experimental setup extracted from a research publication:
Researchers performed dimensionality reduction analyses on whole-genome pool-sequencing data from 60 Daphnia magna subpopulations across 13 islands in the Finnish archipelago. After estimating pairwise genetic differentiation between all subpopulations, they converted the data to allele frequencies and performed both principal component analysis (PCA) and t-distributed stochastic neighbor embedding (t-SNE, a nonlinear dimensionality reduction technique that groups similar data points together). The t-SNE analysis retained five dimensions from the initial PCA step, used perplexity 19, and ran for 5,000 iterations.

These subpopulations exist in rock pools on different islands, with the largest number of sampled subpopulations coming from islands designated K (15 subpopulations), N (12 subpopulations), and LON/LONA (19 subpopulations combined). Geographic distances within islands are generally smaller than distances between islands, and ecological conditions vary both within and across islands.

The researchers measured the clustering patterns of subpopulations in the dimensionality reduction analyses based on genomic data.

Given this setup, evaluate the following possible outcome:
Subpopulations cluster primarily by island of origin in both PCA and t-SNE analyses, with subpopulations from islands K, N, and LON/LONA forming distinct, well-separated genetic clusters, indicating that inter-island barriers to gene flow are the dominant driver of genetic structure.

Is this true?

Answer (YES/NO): NO